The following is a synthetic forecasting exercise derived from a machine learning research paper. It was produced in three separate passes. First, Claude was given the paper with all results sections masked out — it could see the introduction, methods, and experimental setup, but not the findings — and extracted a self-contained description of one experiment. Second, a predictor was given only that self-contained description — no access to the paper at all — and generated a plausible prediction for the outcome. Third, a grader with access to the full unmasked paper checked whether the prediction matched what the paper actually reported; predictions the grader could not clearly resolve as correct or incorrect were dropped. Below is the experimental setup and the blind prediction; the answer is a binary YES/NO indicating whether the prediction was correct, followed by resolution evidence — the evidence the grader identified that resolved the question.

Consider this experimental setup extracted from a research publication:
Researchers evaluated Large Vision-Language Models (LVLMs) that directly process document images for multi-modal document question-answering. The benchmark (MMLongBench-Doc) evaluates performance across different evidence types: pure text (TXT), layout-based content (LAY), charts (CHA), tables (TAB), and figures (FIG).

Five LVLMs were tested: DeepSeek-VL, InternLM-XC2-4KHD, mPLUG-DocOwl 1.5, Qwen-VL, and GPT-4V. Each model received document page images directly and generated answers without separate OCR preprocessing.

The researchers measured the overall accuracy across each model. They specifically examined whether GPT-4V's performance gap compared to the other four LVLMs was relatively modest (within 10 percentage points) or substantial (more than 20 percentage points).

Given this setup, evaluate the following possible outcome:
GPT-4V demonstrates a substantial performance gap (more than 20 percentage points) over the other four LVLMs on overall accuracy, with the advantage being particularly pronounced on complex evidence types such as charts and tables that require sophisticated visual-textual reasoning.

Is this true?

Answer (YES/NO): YES